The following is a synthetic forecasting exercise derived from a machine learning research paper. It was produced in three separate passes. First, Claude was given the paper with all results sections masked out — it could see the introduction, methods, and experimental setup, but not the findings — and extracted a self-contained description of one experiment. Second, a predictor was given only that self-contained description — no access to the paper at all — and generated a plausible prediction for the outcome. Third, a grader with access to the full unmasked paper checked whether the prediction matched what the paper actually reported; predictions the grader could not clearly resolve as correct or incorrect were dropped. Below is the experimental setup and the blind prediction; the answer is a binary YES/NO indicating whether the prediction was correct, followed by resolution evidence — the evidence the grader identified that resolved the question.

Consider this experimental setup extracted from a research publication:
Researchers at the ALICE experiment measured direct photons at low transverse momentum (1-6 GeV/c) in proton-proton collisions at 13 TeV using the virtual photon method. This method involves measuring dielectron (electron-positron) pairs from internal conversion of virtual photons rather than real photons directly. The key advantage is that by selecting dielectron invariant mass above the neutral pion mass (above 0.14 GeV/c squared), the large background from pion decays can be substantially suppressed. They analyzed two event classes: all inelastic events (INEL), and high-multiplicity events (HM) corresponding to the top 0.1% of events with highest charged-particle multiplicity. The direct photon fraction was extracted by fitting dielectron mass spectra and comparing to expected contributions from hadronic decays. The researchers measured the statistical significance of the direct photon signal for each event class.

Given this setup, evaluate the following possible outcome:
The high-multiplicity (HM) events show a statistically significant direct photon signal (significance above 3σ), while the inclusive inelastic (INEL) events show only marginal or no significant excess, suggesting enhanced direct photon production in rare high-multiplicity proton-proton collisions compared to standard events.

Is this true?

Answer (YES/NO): NO